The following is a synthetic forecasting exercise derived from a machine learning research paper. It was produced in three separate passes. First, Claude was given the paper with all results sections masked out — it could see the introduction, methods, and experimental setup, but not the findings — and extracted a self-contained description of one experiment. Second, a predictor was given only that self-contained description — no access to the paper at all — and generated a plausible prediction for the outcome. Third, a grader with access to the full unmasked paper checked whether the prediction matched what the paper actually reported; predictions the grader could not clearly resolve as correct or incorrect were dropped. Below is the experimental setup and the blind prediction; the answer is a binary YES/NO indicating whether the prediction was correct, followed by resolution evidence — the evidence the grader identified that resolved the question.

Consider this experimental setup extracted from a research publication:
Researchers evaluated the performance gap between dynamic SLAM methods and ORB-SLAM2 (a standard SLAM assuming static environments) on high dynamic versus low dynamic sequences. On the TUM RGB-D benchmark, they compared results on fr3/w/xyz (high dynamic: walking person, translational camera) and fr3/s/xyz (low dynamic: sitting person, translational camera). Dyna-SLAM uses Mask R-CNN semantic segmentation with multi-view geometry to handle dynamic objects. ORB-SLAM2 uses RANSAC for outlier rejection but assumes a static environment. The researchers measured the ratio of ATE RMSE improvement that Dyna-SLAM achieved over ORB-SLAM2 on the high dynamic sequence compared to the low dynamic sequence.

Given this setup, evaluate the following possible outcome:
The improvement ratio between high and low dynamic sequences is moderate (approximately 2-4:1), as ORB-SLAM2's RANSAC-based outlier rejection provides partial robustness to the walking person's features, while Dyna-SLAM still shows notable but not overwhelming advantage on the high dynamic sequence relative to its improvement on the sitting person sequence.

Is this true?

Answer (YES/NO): NO